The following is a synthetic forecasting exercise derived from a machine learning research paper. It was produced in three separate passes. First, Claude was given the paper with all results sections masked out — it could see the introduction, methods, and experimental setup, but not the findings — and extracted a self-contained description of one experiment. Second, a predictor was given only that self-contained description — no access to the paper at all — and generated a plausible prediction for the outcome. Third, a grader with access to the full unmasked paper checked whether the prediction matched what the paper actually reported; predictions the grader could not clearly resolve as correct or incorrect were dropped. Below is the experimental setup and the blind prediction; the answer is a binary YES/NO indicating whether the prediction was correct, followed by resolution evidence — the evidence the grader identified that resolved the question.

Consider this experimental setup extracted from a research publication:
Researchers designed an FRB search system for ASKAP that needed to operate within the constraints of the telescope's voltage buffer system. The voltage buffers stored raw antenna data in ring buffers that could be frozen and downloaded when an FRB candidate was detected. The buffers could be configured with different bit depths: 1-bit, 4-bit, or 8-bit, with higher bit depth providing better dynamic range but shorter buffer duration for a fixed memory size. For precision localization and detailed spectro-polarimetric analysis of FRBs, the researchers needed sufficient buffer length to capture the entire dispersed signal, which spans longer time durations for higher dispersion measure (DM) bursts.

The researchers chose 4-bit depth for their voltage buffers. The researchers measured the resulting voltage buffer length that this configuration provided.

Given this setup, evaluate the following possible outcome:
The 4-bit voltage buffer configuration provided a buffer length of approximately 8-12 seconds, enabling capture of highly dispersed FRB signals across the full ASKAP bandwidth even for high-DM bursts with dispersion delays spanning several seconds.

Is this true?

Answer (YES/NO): NO